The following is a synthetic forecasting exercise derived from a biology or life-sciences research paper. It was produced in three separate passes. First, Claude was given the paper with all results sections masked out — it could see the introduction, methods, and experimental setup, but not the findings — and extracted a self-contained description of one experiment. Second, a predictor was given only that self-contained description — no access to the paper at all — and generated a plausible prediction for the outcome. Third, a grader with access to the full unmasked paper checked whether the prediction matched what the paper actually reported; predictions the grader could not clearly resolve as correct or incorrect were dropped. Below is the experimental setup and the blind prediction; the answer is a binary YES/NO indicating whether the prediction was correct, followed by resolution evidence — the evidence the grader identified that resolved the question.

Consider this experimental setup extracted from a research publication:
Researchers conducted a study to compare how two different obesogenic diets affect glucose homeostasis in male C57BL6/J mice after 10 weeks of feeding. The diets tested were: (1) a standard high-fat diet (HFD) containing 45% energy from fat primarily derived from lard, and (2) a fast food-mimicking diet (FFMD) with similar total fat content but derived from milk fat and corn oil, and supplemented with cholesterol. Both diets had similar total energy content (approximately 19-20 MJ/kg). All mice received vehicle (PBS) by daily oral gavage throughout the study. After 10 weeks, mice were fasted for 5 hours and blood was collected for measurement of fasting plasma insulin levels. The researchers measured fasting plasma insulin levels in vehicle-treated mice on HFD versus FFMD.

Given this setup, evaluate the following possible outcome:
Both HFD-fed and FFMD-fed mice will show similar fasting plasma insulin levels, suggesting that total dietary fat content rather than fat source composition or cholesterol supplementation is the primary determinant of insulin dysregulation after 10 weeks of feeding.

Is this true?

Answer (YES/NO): NO